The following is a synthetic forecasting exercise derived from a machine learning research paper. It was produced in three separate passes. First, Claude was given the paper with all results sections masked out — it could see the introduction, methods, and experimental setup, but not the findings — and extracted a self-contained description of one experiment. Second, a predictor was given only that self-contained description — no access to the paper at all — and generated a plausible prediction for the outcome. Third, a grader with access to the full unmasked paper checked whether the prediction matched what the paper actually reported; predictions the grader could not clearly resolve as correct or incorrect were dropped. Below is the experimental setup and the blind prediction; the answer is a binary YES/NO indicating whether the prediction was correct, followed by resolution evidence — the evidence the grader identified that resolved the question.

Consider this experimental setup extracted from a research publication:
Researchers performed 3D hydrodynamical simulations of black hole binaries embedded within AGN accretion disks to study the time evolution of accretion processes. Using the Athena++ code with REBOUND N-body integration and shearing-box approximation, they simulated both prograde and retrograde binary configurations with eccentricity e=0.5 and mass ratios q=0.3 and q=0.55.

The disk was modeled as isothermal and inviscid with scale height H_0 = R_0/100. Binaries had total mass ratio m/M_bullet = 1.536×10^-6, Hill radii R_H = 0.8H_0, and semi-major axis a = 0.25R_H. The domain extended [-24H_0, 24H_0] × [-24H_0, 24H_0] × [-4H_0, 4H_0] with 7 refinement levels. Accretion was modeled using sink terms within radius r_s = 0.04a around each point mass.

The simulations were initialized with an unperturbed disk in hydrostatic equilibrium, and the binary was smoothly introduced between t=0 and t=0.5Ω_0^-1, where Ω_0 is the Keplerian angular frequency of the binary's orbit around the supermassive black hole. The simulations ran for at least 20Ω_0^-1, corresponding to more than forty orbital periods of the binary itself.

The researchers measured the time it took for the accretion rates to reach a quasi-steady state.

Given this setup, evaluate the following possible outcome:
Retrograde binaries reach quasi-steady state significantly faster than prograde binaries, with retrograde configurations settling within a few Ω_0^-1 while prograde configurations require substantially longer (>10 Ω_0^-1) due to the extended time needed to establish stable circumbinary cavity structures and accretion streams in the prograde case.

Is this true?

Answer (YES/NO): NO